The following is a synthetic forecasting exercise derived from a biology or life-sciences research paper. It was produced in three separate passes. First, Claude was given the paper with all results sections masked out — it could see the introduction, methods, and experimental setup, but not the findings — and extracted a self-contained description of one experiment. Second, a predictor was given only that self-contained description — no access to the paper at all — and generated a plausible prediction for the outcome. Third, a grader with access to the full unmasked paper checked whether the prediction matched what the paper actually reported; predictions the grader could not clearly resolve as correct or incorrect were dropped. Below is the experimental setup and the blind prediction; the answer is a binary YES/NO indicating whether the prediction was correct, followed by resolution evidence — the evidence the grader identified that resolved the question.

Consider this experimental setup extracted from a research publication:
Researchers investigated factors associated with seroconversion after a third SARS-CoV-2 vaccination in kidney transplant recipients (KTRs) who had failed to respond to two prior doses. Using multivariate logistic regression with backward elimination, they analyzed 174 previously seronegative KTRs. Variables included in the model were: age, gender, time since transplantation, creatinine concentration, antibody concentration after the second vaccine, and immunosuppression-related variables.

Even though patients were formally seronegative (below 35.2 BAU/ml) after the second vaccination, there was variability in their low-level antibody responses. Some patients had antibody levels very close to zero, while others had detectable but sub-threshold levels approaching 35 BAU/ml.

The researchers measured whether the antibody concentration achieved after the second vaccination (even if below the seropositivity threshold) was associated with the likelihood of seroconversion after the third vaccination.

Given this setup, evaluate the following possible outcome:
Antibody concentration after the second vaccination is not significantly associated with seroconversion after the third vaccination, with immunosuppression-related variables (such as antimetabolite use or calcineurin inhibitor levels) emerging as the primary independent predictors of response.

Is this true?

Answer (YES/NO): NO